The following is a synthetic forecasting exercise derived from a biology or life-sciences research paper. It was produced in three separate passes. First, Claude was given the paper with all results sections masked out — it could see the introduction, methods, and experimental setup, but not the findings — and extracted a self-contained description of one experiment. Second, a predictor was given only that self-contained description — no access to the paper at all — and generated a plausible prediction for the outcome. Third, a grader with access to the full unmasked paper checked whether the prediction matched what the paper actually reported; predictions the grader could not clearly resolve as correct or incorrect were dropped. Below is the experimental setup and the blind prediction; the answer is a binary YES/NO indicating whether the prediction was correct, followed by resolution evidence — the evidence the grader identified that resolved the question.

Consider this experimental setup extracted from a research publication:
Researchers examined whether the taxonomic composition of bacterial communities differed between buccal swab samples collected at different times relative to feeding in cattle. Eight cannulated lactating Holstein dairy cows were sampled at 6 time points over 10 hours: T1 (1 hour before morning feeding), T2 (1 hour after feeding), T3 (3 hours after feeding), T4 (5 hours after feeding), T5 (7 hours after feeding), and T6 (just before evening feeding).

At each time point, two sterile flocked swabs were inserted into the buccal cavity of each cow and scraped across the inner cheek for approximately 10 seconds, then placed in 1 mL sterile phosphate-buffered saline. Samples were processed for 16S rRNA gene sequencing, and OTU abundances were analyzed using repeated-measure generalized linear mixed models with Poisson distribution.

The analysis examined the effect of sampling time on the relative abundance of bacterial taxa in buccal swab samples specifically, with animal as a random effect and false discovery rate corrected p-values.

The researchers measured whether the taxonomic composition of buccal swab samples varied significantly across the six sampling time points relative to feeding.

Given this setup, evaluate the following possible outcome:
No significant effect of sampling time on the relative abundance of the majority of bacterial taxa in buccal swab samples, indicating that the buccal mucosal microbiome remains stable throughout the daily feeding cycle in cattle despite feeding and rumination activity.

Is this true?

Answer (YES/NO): NO